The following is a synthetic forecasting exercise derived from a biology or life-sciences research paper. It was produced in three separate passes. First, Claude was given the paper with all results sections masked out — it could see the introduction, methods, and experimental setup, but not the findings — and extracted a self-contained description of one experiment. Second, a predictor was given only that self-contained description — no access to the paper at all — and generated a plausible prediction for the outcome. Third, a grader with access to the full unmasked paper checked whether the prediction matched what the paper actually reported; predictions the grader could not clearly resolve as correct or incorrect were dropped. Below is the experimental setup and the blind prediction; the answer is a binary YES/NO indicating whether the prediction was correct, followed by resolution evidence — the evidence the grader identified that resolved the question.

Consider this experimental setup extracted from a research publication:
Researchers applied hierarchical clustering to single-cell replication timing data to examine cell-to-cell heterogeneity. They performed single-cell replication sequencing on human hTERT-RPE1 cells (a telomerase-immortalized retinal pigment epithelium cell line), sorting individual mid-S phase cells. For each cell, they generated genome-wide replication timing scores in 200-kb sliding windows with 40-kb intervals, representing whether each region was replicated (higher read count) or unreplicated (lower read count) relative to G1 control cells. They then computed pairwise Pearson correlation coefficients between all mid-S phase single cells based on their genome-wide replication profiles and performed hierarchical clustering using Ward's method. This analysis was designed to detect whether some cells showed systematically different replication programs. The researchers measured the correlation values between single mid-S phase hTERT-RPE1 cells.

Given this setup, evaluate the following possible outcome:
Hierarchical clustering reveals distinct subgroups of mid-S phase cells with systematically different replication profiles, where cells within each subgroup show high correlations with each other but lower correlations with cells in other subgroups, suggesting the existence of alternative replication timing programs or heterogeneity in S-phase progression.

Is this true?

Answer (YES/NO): NO